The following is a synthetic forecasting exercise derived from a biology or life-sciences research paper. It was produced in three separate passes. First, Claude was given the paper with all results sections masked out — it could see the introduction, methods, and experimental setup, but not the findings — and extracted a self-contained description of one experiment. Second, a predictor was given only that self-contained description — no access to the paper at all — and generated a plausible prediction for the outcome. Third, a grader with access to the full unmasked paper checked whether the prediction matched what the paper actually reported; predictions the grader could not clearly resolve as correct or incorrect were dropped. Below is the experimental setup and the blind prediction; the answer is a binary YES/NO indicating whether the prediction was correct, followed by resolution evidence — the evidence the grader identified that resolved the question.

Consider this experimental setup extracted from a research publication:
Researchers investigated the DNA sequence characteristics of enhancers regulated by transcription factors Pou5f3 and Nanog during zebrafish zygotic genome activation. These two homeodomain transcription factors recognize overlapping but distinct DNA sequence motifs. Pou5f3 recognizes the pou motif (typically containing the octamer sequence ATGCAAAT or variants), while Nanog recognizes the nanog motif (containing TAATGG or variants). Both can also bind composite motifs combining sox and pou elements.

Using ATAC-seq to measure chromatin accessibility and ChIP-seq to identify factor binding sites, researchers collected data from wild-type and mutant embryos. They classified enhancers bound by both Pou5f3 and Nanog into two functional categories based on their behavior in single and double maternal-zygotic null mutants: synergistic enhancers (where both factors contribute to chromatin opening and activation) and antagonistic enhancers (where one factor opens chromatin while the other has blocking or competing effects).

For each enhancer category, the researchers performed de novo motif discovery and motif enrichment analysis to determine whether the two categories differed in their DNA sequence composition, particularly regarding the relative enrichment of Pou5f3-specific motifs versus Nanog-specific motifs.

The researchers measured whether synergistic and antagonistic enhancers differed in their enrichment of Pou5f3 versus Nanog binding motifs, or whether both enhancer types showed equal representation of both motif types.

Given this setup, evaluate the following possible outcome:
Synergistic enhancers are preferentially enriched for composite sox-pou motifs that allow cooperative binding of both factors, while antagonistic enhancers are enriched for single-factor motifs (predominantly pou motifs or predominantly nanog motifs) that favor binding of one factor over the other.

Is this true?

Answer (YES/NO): NO